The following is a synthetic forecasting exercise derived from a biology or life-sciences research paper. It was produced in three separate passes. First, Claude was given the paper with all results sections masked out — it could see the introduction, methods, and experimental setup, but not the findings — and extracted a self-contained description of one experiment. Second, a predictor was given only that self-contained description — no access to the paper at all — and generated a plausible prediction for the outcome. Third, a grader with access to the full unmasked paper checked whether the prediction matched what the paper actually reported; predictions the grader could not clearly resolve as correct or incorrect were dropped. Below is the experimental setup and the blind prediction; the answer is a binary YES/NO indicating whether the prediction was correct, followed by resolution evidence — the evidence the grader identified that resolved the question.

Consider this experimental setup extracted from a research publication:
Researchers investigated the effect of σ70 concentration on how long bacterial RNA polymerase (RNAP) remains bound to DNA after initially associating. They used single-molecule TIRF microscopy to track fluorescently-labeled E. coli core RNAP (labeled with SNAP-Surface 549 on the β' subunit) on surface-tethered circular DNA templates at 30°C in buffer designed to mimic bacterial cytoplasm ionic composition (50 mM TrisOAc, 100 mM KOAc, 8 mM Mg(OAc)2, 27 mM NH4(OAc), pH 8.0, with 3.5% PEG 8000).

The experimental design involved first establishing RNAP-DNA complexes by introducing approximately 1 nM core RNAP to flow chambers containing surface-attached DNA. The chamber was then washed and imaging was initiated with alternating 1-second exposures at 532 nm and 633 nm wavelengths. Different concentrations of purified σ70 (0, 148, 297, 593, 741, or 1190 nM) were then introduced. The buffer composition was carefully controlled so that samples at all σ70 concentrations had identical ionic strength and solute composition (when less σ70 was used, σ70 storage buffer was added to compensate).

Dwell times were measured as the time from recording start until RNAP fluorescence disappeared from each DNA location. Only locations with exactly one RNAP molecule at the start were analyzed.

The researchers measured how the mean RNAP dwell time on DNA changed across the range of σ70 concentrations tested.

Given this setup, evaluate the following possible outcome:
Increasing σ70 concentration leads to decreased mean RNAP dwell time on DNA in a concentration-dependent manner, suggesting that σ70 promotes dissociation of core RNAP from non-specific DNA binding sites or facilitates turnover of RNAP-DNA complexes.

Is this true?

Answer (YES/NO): YES